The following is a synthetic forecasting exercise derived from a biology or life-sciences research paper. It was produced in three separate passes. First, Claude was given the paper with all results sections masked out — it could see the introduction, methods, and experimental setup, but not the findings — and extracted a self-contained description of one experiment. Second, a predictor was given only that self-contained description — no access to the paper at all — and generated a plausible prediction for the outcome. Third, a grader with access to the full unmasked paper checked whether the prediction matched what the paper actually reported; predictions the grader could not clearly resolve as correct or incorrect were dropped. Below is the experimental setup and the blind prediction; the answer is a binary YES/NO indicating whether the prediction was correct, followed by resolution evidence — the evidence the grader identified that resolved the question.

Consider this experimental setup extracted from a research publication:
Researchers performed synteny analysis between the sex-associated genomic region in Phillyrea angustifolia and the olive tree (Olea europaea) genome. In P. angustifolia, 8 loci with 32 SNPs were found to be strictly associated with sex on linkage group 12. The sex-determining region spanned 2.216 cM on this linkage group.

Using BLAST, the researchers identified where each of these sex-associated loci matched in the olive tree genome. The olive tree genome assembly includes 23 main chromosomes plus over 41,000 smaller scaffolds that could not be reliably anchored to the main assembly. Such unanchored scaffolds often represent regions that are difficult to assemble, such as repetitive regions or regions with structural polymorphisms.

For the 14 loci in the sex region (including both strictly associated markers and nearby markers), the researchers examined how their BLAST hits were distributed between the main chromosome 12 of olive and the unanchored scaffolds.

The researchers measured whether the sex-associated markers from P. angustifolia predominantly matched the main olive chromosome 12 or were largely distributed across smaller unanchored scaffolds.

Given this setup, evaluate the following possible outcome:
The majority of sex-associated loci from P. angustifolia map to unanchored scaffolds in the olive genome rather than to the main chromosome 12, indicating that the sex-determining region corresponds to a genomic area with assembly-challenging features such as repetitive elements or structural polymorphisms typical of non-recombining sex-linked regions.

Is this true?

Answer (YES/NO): YES